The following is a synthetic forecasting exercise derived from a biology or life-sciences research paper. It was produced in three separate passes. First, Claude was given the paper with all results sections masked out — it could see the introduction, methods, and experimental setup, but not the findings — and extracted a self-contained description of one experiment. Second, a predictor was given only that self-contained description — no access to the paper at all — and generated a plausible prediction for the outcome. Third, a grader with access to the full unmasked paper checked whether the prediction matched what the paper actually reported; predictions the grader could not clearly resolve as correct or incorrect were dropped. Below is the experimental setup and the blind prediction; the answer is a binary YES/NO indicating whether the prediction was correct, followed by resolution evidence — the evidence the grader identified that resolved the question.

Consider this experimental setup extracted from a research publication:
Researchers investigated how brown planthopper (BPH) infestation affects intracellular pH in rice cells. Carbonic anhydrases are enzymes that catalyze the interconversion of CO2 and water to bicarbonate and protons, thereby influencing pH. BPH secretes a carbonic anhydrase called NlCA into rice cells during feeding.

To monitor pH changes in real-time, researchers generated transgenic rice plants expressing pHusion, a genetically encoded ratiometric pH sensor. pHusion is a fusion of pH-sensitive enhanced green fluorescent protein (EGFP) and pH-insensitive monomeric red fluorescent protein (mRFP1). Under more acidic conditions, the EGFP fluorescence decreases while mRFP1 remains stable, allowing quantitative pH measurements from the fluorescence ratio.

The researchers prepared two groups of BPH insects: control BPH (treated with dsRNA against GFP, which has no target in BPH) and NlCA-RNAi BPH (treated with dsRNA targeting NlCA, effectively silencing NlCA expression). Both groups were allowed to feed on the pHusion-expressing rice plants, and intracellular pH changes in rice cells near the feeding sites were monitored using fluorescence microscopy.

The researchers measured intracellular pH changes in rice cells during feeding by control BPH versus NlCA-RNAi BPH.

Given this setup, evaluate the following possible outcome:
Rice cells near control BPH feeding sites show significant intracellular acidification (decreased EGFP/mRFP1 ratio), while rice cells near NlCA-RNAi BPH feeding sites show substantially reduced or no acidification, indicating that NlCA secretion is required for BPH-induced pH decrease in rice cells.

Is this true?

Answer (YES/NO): NO